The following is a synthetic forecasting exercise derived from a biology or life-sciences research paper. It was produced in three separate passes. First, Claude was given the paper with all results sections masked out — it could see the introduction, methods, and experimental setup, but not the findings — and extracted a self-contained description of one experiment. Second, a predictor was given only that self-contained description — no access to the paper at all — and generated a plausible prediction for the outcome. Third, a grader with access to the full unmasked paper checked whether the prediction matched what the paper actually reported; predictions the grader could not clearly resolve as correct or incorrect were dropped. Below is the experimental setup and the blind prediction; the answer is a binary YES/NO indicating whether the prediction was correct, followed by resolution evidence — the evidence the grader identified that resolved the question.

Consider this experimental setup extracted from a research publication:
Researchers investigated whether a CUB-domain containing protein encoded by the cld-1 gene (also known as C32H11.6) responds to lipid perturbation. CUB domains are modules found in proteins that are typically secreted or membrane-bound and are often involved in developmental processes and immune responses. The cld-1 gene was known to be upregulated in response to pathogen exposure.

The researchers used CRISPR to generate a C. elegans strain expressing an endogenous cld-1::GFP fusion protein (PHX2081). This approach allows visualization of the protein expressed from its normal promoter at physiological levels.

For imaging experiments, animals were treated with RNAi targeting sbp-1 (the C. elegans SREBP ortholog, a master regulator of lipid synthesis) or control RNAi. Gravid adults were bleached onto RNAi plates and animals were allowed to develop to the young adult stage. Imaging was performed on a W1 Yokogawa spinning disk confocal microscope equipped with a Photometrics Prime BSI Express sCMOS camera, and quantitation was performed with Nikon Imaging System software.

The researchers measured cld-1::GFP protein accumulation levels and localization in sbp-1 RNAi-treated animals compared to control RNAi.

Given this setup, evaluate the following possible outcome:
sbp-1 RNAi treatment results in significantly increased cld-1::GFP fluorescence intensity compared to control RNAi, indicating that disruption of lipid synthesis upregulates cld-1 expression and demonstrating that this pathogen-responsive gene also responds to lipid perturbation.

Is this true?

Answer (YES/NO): NO